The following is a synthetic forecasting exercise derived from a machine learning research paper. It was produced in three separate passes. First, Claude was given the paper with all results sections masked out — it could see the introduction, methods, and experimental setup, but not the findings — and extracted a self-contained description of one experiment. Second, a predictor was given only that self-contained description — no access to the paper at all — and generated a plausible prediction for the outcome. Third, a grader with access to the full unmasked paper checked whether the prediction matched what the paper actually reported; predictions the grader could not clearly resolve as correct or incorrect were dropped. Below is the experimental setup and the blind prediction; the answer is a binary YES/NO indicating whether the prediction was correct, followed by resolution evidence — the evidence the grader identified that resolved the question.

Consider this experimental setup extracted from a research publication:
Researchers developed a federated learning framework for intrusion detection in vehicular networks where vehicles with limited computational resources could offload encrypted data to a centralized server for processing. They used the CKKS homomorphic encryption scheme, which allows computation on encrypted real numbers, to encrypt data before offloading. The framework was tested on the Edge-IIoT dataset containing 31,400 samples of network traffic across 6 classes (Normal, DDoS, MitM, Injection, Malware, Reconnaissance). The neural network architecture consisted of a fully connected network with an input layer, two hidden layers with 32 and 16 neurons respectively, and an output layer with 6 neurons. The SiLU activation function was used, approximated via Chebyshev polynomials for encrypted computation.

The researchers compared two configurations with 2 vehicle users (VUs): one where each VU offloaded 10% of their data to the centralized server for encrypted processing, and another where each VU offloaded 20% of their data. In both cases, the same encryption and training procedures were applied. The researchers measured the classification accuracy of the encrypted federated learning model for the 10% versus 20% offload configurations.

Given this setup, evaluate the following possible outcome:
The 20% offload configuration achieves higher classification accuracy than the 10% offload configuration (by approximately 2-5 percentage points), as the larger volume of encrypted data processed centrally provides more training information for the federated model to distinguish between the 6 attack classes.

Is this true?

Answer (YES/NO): NO